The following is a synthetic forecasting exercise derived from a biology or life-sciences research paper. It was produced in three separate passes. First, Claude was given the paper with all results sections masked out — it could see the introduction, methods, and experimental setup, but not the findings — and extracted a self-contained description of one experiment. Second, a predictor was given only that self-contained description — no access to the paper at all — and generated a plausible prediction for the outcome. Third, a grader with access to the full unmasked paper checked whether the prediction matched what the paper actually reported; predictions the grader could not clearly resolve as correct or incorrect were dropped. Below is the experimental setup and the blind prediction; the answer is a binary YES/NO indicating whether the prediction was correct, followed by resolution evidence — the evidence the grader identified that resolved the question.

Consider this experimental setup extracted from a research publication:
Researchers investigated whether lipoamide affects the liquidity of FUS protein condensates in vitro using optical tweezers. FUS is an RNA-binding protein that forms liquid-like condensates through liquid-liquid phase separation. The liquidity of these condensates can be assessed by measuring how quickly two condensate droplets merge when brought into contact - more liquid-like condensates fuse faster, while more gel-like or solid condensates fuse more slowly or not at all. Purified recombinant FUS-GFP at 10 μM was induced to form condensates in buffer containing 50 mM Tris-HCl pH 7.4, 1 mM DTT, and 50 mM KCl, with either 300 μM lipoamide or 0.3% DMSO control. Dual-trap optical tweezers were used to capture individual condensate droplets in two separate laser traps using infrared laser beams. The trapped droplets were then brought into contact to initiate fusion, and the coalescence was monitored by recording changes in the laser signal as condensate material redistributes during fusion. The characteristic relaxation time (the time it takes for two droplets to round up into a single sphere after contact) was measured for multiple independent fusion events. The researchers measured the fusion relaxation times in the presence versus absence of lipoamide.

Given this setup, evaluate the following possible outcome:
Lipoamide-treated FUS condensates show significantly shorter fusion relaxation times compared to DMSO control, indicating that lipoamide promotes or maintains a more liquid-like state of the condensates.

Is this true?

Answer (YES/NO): YES